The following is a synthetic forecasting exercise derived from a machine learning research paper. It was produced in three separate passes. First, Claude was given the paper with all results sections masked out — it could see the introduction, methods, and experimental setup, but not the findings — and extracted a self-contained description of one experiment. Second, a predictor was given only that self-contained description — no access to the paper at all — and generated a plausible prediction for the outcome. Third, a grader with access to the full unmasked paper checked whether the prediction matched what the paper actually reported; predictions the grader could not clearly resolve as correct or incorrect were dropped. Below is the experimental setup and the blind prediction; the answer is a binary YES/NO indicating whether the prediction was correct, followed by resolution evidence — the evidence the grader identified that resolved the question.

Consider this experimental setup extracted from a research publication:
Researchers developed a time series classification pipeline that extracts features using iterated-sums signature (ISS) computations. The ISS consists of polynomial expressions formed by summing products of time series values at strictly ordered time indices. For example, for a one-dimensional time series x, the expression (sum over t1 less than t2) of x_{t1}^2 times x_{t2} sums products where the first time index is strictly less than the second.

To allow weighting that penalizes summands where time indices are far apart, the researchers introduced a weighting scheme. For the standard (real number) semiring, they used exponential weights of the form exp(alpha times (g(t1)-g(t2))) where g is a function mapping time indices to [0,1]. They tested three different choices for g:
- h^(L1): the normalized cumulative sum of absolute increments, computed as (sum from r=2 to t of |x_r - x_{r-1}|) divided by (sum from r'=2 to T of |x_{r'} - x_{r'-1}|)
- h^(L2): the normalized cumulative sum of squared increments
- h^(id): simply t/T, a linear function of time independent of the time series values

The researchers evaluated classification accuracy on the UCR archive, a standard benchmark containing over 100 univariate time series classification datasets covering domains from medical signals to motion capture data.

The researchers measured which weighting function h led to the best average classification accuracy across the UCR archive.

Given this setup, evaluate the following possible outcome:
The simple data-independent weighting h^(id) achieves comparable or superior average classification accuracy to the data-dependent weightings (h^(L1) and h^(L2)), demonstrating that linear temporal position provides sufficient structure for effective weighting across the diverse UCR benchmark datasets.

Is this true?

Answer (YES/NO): YES